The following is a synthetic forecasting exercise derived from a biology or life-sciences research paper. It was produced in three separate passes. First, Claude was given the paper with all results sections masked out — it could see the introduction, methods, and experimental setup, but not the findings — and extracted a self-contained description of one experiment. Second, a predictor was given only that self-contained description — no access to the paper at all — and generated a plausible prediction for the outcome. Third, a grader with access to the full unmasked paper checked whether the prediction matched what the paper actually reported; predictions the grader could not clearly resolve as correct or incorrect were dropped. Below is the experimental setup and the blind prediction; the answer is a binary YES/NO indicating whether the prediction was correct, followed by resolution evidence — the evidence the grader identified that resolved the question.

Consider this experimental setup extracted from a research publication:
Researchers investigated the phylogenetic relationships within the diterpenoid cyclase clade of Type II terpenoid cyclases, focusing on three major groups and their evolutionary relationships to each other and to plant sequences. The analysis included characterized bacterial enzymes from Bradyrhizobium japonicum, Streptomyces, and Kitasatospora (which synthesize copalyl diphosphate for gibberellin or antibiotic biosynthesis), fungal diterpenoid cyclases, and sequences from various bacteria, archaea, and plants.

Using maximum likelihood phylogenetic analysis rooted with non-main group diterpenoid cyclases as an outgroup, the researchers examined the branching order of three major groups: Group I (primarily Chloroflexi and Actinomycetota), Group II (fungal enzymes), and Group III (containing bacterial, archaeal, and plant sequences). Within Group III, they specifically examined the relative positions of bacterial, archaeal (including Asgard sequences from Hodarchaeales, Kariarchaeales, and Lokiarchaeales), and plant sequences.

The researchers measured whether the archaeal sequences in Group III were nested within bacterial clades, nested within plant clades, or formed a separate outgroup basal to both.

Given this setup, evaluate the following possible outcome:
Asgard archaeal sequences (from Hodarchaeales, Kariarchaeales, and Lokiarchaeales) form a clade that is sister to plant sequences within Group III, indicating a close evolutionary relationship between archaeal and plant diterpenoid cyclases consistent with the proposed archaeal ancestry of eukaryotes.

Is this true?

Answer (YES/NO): NO